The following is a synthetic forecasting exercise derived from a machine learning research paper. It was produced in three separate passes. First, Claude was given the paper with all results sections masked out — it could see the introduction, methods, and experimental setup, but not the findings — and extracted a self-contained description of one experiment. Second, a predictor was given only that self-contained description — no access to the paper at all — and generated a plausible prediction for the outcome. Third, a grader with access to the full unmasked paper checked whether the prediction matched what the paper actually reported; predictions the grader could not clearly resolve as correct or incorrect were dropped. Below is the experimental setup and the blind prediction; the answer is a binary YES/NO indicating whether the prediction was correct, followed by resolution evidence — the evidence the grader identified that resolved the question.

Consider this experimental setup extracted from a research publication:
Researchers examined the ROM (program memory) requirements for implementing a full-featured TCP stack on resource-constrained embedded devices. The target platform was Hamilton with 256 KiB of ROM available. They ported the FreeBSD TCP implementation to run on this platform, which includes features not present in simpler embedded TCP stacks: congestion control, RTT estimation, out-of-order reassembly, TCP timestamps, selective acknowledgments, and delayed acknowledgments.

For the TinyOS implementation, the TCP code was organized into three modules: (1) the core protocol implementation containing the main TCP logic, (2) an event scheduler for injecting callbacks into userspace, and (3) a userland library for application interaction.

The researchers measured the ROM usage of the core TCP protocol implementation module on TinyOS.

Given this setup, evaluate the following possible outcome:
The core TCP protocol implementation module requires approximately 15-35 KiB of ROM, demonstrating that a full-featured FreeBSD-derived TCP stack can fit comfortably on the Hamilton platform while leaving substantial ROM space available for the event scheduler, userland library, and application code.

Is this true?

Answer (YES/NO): YES